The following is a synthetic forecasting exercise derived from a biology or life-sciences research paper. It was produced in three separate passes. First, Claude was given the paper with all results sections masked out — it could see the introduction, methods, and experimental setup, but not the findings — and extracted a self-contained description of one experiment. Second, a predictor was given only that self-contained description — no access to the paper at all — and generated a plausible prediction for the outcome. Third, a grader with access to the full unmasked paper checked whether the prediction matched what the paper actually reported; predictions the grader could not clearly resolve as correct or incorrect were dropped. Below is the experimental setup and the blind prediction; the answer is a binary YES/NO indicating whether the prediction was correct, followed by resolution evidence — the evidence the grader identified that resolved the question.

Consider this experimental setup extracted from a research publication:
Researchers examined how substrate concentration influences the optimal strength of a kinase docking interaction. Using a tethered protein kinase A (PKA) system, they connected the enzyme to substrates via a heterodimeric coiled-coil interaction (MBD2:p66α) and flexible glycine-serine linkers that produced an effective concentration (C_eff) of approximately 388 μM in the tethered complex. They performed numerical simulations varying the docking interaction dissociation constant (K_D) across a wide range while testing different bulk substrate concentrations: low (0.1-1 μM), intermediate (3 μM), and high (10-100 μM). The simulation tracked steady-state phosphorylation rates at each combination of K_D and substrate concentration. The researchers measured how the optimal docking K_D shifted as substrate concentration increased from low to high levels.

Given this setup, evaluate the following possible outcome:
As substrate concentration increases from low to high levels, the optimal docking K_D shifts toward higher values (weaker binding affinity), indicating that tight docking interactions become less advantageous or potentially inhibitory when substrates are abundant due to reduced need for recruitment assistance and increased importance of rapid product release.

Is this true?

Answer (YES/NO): YES